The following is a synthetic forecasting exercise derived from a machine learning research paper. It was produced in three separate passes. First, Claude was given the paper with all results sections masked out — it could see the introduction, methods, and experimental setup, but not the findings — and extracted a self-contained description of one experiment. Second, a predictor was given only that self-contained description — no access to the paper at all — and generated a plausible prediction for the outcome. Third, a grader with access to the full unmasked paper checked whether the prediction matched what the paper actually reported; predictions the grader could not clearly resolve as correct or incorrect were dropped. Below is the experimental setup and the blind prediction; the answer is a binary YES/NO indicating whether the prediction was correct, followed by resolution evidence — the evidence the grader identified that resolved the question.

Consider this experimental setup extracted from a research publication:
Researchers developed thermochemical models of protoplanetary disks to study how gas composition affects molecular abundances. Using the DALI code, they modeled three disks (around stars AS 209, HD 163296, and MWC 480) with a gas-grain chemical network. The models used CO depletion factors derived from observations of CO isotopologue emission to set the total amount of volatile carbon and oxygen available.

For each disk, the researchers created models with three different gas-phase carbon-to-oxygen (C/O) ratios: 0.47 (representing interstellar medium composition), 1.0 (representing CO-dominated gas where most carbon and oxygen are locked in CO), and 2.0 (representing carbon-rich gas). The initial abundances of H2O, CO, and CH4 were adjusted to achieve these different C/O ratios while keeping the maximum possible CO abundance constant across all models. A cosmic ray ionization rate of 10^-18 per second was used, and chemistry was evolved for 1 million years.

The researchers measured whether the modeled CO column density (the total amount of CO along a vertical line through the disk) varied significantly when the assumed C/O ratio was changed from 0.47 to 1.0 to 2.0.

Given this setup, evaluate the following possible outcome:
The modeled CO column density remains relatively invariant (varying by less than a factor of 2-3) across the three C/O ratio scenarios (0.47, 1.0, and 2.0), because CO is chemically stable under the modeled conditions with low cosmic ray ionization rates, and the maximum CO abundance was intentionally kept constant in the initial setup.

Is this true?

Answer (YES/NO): YES